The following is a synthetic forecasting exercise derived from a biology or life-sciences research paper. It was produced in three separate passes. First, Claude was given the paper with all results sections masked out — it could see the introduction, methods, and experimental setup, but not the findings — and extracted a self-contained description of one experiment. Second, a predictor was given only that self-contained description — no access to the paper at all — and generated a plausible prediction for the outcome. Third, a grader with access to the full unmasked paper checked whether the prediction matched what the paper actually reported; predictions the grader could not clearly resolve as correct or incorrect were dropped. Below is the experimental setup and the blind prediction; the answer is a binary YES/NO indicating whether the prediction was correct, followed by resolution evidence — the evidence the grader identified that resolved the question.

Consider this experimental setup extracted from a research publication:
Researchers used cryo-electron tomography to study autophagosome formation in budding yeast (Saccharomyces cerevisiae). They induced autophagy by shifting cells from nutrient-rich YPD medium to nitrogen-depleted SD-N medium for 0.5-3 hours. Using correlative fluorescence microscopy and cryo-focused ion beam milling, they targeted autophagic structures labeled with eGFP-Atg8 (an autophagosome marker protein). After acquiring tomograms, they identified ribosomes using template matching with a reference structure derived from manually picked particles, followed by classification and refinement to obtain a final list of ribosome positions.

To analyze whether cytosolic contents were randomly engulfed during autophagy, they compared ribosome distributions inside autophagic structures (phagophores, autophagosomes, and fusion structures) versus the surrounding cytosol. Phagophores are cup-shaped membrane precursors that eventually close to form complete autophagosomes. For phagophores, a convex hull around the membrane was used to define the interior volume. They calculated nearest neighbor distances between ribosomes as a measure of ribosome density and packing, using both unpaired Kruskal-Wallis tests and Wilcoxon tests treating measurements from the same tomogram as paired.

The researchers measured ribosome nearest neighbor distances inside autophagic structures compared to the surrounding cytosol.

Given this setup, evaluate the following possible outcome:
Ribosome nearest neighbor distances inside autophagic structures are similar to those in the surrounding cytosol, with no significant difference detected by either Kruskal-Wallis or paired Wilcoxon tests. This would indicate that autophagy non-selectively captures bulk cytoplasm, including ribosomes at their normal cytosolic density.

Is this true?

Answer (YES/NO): YES